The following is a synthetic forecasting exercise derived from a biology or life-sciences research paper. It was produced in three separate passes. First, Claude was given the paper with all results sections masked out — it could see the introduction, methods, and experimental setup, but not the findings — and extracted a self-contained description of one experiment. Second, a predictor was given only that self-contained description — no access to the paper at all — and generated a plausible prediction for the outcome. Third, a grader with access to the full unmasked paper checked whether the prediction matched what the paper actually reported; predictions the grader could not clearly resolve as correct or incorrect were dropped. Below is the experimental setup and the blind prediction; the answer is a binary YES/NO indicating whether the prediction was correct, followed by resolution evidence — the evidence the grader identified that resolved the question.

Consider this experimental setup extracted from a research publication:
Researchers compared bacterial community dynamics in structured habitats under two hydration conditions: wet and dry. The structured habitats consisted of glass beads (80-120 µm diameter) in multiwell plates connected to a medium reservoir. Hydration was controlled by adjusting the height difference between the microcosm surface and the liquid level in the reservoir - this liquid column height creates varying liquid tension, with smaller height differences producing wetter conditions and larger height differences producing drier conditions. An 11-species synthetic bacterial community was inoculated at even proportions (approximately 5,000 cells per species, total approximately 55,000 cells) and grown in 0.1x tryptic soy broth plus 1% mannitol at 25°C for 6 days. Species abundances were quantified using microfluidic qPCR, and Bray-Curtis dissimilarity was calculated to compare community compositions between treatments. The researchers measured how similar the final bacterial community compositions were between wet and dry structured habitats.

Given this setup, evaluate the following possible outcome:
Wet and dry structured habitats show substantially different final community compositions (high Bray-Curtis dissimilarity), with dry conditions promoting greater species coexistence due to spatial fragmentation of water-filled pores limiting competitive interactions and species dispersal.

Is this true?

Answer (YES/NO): NO